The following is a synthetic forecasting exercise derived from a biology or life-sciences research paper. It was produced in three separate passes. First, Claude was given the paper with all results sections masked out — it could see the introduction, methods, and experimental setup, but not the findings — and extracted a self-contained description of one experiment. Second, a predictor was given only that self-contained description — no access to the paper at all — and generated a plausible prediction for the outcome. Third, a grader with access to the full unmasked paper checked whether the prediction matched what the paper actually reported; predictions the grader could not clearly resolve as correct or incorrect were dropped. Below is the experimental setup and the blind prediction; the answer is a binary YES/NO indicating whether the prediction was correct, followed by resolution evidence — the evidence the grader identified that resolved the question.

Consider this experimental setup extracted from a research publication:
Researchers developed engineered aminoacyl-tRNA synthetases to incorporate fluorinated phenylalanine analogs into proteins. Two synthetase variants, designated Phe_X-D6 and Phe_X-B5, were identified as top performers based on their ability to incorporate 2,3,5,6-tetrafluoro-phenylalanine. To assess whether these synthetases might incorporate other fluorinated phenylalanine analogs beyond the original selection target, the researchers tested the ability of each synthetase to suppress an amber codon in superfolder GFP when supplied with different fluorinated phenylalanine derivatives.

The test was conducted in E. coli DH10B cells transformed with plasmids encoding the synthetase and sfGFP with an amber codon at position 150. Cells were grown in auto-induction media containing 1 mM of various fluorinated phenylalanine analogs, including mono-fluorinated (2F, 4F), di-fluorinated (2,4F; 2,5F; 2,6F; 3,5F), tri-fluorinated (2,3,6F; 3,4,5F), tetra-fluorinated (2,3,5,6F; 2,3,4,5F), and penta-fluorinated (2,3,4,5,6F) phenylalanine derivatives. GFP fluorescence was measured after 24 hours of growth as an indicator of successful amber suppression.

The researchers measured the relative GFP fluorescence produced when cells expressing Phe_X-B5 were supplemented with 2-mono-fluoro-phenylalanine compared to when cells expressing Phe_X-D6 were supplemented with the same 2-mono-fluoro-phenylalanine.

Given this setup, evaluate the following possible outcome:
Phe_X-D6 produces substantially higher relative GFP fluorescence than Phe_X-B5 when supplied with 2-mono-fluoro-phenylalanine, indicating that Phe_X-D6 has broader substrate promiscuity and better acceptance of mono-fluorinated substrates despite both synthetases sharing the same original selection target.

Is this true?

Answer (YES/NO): NO